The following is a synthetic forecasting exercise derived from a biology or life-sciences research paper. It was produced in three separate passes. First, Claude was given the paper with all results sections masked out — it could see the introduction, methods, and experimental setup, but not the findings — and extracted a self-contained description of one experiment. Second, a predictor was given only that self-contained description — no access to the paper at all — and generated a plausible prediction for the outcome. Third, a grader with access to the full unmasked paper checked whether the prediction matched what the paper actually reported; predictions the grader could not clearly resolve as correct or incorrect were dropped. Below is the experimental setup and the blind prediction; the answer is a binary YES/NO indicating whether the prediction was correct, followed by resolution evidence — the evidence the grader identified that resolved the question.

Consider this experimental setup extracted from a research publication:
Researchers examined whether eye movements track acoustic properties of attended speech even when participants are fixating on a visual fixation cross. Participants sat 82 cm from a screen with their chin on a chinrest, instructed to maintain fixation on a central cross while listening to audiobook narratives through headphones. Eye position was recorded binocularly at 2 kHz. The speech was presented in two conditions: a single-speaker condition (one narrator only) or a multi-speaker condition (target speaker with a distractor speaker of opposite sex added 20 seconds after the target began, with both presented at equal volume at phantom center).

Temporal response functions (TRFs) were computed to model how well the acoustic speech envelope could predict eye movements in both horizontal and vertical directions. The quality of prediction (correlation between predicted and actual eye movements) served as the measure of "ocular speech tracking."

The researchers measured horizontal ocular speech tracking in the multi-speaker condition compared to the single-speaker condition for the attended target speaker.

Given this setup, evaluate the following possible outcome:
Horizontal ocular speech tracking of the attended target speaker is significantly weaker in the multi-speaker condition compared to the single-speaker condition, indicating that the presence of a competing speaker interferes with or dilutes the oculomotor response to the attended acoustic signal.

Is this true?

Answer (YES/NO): NO